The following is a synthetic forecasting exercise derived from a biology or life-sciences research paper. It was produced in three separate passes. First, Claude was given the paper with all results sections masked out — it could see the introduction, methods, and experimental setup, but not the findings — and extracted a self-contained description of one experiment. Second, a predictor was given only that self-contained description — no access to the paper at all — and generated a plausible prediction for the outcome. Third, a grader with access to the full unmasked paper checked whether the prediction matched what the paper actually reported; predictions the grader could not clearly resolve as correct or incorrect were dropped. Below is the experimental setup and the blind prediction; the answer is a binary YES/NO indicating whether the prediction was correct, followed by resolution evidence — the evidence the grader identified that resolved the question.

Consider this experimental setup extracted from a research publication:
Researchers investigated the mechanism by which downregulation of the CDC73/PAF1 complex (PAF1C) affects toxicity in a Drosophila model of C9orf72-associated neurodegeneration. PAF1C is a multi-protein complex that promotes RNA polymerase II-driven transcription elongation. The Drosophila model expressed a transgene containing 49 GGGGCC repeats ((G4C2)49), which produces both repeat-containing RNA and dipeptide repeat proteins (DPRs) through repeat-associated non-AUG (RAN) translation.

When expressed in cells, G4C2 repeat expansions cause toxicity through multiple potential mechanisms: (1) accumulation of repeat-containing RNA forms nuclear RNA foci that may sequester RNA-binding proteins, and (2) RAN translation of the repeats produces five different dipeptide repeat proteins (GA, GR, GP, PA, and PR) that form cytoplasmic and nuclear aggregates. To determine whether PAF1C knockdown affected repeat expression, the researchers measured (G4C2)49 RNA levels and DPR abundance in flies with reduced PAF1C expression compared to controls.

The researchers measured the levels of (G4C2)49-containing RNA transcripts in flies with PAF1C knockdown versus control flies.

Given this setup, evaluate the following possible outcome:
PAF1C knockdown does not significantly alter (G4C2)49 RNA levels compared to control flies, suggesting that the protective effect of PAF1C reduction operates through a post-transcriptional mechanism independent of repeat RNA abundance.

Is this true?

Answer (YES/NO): NO